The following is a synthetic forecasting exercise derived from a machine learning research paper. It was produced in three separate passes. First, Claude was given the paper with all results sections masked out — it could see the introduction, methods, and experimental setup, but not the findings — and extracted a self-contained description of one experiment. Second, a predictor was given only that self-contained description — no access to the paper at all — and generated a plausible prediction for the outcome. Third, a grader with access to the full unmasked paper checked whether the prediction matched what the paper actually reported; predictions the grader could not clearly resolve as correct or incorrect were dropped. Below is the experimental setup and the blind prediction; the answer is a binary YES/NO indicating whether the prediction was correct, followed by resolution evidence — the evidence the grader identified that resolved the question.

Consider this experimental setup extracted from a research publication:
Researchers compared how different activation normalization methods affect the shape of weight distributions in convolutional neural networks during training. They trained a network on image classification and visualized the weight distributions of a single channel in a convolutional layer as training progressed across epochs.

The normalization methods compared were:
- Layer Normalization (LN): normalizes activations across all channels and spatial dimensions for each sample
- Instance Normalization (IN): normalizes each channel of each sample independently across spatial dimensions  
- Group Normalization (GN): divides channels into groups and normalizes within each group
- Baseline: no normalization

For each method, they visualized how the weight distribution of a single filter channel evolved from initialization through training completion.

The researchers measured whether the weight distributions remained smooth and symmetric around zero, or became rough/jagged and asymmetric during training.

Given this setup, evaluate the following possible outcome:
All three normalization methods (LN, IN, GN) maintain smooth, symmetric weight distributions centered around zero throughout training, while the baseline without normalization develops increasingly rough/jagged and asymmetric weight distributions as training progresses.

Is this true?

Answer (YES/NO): NO